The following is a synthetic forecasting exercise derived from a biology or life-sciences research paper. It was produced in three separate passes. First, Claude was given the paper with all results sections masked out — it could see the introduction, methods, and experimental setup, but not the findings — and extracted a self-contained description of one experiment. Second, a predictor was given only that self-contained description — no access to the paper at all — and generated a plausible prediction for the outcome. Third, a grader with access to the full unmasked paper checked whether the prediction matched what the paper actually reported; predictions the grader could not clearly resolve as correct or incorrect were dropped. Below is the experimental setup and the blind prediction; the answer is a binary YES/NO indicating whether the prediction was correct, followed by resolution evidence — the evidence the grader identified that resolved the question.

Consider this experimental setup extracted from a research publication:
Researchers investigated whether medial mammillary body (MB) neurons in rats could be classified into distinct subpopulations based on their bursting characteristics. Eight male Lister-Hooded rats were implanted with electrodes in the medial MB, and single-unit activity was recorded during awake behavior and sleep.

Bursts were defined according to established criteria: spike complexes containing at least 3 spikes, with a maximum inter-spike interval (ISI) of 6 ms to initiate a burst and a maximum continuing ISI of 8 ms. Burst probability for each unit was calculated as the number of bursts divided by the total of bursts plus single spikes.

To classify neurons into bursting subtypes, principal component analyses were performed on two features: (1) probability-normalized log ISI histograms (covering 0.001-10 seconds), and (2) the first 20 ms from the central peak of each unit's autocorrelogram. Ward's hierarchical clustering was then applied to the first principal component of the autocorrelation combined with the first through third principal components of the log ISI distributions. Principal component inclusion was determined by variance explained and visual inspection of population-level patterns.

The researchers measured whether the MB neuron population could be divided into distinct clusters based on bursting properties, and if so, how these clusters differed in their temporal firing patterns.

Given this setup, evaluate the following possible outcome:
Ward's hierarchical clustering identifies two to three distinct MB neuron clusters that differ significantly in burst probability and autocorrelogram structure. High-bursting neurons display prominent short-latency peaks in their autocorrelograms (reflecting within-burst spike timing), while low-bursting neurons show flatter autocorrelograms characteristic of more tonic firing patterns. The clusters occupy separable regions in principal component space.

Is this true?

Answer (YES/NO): YES